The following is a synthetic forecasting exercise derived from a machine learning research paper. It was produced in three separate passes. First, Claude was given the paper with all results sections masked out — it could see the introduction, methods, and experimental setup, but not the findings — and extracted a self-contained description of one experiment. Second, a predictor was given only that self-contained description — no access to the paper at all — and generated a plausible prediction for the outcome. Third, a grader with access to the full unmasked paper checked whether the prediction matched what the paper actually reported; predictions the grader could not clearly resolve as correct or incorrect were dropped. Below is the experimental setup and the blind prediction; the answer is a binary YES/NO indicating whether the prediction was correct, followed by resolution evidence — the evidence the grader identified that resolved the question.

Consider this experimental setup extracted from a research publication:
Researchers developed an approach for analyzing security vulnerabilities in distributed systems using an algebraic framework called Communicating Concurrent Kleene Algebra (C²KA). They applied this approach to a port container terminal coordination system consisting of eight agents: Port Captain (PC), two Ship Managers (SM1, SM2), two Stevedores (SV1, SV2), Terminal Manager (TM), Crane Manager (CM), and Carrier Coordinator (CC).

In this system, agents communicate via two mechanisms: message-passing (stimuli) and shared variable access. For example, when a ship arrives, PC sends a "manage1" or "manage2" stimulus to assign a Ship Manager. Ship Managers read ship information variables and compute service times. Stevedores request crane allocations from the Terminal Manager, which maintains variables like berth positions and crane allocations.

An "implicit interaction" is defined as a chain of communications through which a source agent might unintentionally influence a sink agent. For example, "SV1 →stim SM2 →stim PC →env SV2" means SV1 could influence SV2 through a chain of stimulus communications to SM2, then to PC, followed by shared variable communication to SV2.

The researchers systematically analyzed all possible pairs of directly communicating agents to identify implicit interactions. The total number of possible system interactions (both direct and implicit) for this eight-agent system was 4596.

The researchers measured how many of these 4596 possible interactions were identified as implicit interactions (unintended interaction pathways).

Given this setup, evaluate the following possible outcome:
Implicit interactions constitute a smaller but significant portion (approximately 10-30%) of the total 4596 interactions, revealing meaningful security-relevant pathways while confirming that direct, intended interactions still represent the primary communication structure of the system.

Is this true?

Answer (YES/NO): NO